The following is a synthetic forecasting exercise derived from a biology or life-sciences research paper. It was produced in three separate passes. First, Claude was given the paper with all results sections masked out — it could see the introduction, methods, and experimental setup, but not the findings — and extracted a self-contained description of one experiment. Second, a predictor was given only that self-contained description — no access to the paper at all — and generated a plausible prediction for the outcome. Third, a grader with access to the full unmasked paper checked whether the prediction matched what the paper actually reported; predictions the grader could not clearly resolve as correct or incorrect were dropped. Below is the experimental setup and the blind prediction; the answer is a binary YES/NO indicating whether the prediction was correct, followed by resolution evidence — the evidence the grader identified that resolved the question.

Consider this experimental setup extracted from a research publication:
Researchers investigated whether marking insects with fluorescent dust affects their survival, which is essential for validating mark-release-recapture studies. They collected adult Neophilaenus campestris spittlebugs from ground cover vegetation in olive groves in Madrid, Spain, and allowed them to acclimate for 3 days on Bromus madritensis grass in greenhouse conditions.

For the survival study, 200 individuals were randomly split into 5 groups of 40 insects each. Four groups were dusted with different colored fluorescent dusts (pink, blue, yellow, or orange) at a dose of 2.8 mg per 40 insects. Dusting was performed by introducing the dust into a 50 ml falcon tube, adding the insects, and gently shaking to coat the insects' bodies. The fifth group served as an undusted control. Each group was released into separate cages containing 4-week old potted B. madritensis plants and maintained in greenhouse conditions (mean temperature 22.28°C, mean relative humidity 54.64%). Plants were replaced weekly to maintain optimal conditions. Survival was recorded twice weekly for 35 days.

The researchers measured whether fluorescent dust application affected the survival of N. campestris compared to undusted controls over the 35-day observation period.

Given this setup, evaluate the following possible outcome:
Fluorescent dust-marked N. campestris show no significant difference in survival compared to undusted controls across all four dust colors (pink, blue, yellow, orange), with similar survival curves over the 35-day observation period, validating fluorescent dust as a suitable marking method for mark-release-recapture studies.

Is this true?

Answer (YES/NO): YES